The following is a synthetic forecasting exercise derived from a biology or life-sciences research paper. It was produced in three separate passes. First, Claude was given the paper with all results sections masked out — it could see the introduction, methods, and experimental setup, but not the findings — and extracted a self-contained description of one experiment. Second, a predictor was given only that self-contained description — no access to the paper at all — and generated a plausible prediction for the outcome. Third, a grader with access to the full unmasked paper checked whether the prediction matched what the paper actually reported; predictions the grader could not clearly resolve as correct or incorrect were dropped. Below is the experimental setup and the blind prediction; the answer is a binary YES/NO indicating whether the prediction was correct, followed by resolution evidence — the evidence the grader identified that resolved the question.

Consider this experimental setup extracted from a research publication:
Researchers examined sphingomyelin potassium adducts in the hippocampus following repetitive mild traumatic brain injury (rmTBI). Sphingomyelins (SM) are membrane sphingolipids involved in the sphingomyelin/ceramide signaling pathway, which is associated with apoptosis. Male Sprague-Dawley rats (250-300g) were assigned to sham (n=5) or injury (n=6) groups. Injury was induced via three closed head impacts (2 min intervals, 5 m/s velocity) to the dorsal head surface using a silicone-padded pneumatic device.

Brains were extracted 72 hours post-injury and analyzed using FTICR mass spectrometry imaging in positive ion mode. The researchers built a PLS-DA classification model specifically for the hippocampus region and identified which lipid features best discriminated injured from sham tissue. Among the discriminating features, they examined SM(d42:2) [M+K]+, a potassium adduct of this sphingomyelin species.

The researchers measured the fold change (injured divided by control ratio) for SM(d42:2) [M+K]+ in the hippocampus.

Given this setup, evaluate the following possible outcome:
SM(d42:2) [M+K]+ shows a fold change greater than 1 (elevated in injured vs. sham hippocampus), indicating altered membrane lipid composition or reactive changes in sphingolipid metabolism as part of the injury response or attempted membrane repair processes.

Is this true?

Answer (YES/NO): NO